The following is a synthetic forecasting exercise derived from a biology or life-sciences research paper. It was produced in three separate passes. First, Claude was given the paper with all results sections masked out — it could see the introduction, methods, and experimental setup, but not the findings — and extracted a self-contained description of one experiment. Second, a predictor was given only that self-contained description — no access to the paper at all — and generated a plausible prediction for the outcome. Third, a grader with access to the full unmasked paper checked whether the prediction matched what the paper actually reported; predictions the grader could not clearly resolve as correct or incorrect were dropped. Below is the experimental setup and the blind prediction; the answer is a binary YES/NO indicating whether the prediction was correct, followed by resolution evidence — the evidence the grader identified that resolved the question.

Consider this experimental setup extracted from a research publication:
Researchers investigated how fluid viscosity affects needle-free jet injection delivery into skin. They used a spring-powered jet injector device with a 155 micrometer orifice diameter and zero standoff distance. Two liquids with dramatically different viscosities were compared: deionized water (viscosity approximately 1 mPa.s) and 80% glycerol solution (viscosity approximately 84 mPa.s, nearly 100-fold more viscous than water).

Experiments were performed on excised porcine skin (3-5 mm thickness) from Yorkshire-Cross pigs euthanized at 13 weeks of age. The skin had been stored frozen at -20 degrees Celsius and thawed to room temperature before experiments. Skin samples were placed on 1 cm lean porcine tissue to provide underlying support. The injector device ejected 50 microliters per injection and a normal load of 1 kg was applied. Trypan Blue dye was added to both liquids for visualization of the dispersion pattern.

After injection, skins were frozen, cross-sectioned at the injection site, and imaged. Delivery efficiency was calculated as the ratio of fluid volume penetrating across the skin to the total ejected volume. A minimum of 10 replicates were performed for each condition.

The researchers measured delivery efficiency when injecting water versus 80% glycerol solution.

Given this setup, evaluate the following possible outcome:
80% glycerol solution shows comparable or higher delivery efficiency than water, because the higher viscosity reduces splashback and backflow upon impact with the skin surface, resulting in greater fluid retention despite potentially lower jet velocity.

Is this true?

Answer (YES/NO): NO